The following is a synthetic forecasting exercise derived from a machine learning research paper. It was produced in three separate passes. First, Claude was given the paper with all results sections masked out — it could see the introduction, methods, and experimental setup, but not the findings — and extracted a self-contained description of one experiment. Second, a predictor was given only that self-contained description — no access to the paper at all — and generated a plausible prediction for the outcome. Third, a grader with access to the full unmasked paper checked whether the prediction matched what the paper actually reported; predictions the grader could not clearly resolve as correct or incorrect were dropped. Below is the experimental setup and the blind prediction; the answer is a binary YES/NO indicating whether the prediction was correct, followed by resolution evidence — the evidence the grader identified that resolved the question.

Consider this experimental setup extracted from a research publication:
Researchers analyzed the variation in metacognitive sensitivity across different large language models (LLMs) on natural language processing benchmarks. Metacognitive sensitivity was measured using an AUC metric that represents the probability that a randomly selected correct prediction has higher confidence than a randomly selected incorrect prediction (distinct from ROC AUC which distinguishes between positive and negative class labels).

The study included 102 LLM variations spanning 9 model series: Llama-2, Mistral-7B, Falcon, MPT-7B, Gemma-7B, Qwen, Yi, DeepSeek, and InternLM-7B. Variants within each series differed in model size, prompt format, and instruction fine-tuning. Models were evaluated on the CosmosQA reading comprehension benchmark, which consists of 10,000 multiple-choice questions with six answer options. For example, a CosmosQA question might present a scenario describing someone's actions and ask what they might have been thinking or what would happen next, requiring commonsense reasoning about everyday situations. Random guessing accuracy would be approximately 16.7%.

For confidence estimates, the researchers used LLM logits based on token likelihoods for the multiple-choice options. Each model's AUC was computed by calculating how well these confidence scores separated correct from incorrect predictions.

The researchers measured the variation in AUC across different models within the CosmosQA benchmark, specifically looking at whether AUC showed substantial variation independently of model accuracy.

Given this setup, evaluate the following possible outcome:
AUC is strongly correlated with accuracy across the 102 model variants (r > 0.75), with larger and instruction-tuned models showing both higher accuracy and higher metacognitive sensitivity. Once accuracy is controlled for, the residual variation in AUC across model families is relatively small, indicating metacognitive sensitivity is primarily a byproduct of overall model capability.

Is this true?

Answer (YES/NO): NO